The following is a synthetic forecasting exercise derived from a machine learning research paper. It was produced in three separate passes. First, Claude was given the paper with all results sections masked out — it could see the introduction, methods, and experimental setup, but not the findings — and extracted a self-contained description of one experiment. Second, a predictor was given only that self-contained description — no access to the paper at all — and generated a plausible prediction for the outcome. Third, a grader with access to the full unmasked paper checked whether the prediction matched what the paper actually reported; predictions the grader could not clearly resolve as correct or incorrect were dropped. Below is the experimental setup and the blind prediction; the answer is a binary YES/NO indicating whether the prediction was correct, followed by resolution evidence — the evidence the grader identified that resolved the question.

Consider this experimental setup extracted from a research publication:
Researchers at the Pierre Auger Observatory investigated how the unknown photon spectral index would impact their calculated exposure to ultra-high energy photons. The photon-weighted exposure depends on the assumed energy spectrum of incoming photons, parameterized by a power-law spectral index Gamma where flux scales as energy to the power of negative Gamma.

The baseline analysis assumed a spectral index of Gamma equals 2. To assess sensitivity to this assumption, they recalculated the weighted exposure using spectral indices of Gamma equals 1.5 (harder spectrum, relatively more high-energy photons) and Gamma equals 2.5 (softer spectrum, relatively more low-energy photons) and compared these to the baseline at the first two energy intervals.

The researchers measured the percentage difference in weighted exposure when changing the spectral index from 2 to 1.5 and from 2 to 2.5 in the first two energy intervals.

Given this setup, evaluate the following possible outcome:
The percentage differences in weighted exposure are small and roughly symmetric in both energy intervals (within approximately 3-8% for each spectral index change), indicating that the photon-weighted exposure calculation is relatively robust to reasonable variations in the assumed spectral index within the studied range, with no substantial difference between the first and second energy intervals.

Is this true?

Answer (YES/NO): NO